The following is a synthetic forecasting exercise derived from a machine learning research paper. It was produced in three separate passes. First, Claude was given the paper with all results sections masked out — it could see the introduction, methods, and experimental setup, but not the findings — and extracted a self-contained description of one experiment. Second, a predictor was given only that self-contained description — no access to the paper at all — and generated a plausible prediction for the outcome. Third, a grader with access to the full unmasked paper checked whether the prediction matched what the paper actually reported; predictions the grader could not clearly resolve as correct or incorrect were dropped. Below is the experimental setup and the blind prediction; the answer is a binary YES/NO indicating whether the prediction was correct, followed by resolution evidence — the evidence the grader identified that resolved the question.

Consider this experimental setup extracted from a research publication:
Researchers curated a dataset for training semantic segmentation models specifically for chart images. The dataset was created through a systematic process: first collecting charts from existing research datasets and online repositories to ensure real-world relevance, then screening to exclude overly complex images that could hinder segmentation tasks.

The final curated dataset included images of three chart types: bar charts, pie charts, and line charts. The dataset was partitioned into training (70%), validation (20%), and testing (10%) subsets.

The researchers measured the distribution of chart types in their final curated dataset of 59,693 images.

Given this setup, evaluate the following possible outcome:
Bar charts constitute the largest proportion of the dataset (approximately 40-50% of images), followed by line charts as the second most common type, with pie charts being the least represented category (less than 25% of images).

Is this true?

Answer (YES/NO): NO